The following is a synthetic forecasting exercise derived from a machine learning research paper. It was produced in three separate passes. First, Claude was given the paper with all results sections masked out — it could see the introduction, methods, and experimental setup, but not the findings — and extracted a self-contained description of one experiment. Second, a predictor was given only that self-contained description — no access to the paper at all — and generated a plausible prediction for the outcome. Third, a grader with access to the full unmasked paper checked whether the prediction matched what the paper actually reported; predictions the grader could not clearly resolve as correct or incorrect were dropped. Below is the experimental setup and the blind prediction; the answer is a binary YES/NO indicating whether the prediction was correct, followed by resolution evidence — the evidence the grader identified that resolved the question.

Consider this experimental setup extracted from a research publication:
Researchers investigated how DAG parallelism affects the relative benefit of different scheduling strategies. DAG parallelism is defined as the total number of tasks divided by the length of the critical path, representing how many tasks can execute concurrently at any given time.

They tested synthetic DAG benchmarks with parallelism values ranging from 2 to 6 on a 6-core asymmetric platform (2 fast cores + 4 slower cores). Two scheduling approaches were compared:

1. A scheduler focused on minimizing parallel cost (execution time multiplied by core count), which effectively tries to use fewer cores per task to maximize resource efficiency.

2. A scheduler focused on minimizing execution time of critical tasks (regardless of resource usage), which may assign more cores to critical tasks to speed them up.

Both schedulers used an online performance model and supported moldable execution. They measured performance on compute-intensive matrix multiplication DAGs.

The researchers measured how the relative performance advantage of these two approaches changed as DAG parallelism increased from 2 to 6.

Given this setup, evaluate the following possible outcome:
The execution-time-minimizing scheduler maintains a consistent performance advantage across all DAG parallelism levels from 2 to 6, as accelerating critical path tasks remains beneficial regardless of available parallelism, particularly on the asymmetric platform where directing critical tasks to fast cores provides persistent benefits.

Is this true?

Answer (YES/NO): NO